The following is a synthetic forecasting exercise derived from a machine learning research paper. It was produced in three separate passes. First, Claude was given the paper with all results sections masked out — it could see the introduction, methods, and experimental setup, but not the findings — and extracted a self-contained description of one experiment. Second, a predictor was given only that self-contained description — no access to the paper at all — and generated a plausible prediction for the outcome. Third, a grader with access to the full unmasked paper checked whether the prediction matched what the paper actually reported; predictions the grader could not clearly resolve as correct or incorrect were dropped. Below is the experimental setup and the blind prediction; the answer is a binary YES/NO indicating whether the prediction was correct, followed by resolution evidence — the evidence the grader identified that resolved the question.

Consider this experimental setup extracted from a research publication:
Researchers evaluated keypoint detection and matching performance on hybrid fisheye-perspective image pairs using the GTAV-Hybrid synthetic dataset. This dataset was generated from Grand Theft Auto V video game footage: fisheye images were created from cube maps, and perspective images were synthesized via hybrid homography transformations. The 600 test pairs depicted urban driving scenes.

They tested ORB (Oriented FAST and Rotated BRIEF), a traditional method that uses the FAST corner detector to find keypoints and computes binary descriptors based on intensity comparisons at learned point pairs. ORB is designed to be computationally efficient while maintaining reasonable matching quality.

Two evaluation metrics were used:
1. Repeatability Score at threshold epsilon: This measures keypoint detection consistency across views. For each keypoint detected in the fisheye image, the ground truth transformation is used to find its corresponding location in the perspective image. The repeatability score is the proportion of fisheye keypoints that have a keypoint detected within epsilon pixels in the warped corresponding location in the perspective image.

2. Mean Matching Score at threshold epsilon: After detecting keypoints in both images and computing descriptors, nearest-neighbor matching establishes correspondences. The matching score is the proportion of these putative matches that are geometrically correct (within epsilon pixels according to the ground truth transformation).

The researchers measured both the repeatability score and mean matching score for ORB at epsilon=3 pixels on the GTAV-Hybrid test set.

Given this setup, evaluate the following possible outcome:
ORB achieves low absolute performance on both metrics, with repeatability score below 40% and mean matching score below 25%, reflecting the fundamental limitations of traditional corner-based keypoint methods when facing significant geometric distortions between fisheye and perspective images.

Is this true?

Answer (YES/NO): NO